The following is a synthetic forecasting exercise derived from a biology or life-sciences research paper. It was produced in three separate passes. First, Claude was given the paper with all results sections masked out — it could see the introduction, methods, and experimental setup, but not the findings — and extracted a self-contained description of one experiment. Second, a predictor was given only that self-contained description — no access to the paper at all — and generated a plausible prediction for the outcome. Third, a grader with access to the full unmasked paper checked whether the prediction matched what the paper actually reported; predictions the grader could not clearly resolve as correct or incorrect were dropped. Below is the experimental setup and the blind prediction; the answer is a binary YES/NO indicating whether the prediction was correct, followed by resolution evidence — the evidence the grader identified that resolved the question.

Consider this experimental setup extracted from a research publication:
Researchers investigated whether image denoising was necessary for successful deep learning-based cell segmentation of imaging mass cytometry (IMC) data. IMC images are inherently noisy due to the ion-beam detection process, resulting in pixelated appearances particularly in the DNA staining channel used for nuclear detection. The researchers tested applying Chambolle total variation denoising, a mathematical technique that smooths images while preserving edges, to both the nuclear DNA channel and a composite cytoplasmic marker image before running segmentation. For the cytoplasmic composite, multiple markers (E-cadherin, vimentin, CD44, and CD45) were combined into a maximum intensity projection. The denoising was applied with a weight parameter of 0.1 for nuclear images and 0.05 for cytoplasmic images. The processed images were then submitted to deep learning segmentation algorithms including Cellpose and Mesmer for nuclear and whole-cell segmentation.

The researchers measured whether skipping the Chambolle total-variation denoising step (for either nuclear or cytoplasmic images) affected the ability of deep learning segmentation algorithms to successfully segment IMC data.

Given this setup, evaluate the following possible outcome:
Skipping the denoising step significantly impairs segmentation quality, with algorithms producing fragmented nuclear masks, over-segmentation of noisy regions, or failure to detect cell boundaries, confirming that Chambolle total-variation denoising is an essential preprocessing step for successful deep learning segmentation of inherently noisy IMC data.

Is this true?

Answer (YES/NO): YES